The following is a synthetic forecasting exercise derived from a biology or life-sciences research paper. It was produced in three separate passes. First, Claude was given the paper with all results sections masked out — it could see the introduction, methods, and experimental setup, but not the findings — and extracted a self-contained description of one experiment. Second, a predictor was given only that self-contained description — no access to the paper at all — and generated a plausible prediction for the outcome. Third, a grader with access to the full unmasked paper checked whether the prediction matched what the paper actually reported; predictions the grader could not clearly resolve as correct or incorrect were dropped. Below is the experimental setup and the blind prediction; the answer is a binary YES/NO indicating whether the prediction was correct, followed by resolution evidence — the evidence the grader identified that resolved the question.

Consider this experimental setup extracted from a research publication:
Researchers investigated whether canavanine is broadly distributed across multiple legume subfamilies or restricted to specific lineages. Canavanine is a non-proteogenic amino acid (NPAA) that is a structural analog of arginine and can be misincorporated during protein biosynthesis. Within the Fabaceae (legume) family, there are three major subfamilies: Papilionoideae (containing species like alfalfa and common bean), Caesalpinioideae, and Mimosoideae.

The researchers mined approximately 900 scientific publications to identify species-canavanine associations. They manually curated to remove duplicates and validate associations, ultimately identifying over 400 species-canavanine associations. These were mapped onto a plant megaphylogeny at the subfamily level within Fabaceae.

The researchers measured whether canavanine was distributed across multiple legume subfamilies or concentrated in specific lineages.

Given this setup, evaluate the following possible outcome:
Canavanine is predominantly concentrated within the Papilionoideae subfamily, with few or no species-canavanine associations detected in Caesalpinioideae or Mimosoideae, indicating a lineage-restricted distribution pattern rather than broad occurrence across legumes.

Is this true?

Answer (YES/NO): YES